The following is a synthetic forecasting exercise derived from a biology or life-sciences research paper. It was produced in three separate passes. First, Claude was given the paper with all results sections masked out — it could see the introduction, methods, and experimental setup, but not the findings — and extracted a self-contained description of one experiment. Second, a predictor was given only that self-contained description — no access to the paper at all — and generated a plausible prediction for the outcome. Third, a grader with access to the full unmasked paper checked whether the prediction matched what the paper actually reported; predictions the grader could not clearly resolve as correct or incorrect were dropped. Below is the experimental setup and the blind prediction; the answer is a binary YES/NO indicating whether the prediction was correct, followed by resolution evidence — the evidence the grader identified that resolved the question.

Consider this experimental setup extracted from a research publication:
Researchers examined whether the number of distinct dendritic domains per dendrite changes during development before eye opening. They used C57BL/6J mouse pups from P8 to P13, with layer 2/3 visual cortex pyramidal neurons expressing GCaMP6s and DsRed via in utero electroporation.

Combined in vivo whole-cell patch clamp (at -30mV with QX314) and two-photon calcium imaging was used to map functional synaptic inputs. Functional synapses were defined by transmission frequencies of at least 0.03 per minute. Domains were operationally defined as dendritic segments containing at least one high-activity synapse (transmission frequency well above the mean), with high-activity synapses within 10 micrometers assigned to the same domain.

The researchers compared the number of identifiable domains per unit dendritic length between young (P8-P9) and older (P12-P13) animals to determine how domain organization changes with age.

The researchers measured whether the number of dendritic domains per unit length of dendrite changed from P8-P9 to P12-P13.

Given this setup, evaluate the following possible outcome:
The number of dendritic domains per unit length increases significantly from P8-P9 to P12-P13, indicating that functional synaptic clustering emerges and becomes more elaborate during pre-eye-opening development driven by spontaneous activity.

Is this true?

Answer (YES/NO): YES